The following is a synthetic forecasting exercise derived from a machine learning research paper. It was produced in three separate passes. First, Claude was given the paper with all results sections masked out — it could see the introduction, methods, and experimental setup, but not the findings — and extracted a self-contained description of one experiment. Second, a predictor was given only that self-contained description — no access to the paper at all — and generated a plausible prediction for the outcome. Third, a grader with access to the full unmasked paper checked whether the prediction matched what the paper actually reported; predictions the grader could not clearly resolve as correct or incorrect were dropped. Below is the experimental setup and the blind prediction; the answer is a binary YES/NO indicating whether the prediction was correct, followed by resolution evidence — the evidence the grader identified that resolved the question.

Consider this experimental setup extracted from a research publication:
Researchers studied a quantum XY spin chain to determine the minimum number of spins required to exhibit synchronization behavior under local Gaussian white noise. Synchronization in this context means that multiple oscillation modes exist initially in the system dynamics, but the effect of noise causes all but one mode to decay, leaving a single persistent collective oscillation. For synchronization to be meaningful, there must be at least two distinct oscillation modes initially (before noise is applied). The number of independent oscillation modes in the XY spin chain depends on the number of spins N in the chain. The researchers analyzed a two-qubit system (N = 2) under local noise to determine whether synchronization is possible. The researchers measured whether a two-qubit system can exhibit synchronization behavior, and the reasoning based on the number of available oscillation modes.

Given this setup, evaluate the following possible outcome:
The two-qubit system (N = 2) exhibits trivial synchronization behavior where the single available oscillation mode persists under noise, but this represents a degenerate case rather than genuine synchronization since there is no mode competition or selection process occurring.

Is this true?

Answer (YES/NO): NO